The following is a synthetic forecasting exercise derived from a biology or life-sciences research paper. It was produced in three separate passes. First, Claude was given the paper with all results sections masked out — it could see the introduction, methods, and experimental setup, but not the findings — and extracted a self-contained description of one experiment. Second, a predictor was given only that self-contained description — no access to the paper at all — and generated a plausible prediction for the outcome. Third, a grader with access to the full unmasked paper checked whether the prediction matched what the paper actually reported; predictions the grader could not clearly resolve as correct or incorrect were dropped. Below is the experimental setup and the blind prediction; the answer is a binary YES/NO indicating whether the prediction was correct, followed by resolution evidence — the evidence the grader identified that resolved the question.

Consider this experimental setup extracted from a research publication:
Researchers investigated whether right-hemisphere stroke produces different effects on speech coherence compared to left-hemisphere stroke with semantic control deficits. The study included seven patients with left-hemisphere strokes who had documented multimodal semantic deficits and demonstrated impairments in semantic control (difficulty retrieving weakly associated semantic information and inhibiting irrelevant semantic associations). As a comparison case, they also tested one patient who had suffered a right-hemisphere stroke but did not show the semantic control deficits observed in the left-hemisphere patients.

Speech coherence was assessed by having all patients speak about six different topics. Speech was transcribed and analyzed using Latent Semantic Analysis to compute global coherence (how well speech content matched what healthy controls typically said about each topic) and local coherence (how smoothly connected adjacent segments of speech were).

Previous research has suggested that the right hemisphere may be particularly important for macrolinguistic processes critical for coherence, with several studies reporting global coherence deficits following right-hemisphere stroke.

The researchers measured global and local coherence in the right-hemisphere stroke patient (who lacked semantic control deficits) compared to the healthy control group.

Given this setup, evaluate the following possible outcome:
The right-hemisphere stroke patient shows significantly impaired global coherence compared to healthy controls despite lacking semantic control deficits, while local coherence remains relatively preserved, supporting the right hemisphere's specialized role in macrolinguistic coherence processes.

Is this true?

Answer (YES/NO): NO